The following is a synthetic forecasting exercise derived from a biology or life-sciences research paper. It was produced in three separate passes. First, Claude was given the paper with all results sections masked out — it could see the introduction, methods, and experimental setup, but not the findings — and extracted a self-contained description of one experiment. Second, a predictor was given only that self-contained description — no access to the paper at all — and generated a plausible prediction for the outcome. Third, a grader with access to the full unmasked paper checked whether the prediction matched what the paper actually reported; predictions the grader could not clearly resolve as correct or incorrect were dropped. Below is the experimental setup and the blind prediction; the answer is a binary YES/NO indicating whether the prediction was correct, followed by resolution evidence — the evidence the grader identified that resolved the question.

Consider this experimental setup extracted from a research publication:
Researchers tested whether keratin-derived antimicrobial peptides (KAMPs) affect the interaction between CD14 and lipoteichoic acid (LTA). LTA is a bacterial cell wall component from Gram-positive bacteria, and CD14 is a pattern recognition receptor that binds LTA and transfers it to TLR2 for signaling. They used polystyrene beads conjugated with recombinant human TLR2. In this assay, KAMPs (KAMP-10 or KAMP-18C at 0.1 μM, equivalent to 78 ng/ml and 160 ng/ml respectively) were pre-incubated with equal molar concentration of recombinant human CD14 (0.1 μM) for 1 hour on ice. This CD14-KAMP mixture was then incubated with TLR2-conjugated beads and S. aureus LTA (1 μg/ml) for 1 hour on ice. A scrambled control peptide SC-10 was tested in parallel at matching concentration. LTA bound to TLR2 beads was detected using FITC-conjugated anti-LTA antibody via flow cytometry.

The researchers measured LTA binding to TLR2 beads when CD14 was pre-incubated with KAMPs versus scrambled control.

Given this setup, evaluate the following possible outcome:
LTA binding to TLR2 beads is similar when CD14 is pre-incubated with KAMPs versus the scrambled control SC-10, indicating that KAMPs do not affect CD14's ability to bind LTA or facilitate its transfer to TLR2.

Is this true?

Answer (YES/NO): NO